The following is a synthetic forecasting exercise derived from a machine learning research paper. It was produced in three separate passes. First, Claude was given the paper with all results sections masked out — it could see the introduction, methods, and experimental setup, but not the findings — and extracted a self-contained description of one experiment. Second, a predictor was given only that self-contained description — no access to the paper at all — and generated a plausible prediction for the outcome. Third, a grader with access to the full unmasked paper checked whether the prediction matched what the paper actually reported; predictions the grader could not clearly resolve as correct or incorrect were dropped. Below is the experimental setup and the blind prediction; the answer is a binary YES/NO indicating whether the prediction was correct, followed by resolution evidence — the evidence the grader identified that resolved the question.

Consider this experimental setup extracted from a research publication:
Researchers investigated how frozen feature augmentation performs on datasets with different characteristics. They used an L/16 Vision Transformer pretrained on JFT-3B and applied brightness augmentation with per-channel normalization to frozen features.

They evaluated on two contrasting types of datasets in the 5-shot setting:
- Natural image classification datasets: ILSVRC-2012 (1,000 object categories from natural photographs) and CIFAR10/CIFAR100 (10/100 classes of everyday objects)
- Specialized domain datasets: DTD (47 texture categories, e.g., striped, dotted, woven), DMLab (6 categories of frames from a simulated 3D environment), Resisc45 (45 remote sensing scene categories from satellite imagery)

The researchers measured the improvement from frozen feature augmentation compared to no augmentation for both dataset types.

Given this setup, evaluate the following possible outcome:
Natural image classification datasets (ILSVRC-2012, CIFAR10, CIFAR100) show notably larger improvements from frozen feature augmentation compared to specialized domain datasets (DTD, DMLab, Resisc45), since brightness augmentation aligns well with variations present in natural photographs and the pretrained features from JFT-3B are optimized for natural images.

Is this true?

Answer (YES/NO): NO